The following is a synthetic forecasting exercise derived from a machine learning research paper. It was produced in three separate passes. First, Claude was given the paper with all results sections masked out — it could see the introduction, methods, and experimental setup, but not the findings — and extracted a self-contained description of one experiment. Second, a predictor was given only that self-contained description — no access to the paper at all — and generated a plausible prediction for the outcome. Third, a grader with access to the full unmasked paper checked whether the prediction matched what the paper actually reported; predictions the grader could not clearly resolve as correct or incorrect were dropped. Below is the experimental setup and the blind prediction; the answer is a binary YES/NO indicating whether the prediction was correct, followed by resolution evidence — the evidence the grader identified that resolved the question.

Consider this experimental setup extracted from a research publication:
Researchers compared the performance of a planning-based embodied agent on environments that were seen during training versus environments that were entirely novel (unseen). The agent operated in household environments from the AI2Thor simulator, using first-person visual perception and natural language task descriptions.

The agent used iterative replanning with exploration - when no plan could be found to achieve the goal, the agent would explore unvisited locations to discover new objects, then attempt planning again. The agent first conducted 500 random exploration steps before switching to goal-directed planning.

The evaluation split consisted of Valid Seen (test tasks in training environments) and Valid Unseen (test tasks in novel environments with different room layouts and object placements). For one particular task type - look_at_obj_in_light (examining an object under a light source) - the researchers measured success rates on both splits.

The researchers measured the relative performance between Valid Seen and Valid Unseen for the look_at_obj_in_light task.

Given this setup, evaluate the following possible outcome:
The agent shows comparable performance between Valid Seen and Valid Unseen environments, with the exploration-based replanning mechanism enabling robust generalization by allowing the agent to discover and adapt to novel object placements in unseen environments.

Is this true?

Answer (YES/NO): NO